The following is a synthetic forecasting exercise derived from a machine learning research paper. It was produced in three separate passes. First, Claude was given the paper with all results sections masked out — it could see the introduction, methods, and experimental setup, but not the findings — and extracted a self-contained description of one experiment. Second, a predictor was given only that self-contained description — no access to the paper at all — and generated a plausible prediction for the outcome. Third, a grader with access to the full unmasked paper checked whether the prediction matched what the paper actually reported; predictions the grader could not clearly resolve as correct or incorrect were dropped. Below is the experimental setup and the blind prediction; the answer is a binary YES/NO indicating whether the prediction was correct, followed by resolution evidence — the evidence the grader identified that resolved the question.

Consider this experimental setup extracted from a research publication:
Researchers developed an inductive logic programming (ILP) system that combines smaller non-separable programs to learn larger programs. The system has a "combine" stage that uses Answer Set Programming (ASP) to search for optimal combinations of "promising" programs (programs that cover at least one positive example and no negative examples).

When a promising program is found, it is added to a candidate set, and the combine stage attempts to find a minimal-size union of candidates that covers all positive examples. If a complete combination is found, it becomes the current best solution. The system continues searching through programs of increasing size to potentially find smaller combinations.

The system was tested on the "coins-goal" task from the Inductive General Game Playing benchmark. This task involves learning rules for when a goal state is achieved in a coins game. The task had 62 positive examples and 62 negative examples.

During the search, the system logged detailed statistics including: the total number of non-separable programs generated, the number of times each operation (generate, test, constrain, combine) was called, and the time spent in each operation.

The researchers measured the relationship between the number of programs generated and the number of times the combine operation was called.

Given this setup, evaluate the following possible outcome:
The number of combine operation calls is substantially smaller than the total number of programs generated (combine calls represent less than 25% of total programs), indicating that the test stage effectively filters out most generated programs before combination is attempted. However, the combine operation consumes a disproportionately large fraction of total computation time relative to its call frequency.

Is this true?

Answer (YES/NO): NO